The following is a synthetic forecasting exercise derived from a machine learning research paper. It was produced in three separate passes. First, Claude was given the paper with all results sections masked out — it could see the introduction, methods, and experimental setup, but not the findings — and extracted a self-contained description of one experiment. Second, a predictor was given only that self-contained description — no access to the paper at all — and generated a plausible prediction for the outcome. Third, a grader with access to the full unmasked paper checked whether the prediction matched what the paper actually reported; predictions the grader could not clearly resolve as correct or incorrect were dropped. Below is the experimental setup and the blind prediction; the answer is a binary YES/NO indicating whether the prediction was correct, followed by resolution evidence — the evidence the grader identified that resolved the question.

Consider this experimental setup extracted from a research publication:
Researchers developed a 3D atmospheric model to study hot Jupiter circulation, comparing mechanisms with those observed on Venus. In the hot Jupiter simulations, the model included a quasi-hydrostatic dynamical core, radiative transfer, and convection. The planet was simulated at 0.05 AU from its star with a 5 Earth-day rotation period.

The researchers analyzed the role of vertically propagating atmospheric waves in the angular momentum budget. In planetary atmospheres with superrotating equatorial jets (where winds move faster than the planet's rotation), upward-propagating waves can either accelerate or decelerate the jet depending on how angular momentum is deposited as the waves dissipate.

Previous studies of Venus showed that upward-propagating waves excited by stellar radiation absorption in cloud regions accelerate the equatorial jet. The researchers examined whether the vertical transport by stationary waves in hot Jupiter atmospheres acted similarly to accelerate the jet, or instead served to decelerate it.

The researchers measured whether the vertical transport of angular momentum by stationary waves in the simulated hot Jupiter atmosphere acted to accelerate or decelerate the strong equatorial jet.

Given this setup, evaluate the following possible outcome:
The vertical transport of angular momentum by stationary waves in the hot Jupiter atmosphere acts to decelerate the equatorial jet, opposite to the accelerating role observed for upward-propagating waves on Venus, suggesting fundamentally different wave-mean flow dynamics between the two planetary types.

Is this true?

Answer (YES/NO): YES